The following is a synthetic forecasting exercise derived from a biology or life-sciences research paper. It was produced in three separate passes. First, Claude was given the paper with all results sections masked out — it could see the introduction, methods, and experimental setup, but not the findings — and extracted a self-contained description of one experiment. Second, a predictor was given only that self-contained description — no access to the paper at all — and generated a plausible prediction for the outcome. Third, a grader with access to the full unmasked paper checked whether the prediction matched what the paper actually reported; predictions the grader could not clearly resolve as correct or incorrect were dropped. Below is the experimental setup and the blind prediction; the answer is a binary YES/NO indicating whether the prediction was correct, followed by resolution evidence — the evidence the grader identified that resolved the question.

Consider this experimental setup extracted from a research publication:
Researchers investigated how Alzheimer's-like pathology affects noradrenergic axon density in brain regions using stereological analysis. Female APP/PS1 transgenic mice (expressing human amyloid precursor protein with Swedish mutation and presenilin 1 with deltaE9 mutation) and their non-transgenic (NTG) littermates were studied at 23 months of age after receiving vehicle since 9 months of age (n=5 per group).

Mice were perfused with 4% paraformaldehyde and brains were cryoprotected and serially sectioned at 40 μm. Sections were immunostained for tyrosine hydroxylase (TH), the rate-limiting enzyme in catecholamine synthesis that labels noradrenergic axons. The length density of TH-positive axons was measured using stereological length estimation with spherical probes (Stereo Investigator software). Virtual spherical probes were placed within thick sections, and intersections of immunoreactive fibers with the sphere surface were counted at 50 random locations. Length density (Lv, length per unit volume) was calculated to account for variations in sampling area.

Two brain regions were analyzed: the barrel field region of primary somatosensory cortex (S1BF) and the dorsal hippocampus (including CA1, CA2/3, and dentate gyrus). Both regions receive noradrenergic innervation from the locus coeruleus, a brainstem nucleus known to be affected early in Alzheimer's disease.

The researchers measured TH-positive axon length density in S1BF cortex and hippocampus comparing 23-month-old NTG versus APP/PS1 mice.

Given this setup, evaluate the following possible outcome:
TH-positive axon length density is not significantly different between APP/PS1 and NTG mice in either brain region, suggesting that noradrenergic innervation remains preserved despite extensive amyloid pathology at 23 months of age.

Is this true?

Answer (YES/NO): NO